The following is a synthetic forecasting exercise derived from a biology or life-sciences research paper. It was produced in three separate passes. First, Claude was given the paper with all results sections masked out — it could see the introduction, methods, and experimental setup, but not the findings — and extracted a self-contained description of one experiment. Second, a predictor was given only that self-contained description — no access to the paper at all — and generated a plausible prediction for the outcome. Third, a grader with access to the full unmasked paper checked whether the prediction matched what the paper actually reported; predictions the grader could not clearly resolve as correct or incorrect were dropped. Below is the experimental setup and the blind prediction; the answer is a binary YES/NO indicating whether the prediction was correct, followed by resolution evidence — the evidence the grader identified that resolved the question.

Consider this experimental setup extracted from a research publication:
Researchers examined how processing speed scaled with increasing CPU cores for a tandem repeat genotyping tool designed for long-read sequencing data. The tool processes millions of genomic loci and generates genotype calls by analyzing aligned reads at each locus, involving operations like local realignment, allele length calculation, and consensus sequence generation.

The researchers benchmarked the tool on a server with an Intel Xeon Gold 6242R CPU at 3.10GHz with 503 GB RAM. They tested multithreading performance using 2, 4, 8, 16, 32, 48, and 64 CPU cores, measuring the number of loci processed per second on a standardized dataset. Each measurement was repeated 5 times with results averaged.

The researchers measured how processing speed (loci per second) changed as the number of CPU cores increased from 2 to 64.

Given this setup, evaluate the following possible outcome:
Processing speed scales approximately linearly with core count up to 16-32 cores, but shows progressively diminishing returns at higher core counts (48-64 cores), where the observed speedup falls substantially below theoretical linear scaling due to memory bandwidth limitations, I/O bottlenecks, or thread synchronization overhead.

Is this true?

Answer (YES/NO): YES